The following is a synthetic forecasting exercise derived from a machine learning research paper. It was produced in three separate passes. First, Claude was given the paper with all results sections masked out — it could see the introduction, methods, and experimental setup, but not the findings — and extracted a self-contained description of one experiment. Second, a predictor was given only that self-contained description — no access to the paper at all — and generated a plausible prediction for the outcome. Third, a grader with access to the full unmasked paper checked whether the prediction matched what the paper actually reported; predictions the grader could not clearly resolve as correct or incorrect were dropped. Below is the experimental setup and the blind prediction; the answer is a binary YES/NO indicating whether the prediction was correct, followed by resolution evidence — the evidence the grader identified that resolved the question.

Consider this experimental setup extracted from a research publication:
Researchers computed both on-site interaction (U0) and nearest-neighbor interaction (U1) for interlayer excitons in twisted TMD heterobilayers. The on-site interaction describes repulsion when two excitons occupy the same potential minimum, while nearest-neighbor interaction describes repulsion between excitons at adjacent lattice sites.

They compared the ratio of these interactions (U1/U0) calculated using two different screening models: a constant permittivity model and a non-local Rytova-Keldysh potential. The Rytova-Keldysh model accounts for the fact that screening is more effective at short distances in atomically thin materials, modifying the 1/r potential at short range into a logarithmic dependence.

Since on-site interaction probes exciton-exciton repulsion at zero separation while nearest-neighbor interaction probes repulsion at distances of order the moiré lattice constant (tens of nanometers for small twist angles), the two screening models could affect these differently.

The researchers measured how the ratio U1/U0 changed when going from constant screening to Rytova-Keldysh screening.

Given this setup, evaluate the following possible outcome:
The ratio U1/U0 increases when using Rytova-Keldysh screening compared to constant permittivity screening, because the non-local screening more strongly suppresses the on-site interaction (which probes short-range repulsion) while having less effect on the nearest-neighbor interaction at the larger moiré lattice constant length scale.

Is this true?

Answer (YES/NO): YES